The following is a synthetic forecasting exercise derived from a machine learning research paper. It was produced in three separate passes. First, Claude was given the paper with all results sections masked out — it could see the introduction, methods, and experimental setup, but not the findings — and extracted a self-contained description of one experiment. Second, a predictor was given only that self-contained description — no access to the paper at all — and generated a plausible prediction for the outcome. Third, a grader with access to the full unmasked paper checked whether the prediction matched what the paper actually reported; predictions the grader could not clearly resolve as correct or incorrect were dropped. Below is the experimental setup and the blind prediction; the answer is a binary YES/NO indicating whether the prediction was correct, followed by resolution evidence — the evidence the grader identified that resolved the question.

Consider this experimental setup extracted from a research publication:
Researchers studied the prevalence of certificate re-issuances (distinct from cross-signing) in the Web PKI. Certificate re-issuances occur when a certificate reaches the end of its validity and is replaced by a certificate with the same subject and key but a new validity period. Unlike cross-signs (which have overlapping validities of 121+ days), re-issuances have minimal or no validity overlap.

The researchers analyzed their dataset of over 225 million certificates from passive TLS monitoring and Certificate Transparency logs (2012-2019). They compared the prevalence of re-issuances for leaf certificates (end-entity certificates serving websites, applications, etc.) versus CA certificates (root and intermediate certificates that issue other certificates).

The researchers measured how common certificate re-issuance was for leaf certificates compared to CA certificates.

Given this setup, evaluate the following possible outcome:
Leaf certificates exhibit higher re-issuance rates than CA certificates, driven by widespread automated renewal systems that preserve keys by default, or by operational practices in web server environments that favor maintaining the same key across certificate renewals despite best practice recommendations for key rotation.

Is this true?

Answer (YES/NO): YES